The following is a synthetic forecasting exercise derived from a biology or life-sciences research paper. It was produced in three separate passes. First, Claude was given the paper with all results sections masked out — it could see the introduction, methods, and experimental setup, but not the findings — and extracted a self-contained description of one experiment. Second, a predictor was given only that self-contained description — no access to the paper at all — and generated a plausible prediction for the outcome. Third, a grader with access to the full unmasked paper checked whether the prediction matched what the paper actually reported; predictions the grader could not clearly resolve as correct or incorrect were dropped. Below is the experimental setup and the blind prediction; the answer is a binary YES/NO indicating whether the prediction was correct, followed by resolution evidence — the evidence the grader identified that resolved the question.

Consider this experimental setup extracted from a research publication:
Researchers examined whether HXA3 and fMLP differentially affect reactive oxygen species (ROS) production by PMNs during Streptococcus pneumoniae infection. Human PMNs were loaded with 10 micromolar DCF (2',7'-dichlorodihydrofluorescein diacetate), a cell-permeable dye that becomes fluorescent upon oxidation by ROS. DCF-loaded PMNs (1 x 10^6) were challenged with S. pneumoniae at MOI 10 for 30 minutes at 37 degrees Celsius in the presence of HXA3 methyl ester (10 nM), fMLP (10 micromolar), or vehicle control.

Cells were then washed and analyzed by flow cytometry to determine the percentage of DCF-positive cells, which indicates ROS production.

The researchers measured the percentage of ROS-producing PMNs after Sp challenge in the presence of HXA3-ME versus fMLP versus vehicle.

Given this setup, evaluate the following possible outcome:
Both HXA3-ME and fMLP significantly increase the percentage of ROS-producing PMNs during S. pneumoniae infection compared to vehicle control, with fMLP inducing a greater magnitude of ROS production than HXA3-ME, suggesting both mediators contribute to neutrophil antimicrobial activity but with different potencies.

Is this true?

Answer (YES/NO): NO